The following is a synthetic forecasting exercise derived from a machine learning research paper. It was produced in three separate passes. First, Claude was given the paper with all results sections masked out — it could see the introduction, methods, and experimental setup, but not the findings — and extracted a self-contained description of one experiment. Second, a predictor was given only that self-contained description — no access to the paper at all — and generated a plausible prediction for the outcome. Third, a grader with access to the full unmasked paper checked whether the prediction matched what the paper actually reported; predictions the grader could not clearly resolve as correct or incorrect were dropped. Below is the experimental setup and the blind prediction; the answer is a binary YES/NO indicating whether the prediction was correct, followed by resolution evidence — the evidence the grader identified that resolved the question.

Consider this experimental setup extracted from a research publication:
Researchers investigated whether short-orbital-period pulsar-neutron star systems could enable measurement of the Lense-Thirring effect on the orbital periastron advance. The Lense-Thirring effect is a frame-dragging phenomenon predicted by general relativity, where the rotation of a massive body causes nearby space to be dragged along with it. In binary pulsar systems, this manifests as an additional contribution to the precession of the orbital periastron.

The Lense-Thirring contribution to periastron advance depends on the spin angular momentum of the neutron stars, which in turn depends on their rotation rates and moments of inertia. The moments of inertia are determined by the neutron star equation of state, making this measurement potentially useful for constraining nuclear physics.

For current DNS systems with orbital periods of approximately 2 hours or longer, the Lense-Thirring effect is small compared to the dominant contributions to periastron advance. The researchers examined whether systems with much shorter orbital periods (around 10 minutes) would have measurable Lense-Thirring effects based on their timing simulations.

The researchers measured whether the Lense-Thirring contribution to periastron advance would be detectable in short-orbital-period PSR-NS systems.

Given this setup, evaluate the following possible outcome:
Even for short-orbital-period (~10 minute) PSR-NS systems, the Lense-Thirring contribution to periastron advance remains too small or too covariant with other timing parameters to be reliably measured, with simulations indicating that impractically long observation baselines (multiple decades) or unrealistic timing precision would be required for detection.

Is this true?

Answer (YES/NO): NO